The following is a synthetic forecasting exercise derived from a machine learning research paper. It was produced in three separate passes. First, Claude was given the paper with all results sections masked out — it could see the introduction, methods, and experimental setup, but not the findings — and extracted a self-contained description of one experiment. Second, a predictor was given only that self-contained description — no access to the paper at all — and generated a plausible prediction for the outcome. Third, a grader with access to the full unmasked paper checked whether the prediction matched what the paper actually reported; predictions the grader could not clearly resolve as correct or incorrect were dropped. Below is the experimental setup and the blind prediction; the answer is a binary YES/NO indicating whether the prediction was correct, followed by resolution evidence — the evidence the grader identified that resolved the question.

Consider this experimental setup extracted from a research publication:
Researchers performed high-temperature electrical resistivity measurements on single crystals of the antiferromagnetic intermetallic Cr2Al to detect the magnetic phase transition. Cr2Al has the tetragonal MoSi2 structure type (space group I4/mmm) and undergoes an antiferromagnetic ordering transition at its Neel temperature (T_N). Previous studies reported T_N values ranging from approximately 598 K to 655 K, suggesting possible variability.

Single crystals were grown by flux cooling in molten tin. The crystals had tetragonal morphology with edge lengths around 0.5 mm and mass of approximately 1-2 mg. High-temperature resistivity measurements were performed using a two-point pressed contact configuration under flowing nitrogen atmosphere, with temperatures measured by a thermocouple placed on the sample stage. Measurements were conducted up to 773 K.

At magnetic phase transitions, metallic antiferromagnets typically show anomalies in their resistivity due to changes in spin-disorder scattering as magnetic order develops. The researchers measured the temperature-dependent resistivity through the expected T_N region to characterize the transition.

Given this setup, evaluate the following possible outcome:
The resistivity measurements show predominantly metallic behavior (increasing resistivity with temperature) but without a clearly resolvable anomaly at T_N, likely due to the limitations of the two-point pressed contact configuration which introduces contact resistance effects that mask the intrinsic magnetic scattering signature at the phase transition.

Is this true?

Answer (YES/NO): NO